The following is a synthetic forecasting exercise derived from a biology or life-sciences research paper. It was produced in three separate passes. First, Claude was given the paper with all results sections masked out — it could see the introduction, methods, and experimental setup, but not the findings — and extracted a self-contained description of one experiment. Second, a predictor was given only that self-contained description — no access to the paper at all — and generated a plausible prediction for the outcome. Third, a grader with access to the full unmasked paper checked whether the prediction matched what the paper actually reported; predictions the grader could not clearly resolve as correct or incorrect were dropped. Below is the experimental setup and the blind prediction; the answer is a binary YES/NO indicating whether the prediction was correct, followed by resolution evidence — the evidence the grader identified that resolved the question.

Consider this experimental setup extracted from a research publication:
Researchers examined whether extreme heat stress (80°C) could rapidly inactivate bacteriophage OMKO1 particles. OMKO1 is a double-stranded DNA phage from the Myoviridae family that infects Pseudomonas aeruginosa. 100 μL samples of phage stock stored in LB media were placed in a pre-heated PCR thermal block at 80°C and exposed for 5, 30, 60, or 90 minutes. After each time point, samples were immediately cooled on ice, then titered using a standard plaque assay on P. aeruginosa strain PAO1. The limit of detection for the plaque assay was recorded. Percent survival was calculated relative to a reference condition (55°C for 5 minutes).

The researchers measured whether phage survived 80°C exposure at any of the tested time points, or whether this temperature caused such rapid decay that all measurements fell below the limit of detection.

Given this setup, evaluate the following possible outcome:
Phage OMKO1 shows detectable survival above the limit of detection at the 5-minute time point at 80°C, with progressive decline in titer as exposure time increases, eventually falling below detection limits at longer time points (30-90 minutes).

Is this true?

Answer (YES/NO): NO